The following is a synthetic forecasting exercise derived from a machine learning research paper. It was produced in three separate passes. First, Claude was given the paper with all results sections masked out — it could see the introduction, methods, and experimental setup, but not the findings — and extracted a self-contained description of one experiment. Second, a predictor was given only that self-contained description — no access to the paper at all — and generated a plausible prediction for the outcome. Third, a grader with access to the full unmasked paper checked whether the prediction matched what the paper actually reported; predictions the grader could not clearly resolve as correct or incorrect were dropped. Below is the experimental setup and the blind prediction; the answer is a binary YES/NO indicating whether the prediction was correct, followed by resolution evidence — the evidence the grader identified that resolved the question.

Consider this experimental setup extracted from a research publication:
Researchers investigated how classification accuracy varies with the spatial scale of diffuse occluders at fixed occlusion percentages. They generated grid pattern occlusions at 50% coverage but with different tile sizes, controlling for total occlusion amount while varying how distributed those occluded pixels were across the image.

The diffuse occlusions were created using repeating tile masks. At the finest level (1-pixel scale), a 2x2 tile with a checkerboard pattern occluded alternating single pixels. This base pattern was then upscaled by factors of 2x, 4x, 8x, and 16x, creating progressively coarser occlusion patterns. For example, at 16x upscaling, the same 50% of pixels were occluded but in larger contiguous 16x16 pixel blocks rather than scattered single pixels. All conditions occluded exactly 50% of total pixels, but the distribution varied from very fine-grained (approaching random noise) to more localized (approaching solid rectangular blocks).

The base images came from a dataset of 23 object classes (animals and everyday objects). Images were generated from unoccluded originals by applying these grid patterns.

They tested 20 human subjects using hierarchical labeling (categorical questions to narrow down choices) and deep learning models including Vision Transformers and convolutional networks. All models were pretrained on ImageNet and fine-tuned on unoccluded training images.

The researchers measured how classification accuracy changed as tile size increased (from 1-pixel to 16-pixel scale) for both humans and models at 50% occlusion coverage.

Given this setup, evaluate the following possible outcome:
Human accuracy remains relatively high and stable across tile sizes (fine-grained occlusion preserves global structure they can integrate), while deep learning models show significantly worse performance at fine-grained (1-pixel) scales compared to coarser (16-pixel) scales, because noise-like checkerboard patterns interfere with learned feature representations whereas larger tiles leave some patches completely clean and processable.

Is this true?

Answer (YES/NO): YES